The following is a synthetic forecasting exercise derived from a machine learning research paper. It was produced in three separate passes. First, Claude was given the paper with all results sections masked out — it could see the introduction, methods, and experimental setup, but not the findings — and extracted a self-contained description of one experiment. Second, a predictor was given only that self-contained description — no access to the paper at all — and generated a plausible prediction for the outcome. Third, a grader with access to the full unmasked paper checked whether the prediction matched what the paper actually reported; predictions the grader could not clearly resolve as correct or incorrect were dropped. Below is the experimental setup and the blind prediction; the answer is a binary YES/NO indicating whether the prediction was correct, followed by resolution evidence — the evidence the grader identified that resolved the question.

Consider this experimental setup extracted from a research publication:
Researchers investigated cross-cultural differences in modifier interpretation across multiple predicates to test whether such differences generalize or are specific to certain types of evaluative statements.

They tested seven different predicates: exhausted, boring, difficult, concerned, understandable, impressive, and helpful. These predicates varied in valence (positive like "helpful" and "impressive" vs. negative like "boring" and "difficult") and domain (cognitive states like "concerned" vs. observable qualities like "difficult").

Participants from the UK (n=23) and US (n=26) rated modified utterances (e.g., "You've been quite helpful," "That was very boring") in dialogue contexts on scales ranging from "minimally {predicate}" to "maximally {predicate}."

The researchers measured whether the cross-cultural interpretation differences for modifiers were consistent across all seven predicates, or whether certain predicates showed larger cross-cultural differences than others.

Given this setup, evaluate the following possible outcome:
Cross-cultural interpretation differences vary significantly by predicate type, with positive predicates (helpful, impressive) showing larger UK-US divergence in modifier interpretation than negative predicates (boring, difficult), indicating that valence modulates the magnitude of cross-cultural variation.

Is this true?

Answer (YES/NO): NO